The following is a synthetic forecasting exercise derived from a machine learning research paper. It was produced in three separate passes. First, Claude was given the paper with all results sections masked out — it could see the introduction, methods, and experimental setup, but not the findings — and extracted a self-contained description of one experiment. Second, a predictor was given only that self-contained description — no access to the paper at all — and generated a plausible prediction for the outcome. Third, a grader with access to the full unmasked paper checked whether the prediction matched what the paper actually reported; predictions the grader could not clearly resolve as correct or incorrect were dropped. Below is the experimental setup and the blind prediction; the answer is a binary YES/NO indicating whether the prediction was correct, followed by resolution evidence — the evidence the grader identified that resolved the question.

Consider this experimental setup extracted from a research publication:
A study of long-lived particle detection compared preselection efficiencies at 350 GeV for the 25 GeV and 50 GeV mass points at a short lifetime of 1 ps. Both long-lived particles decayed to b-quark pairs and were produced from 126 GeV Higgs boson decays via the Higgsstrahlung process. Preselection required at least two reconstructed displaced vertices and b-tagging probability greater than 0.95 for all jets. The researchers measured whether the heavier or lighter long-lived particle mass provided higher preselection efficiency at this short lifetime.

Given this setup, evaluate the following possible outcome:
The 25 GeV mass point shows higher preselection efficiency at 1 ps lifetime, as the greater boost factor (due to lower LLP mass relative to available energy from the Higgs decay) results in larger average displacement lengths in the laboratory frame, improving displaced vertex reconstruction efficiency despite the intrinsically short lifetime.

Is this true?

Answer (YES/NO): YES